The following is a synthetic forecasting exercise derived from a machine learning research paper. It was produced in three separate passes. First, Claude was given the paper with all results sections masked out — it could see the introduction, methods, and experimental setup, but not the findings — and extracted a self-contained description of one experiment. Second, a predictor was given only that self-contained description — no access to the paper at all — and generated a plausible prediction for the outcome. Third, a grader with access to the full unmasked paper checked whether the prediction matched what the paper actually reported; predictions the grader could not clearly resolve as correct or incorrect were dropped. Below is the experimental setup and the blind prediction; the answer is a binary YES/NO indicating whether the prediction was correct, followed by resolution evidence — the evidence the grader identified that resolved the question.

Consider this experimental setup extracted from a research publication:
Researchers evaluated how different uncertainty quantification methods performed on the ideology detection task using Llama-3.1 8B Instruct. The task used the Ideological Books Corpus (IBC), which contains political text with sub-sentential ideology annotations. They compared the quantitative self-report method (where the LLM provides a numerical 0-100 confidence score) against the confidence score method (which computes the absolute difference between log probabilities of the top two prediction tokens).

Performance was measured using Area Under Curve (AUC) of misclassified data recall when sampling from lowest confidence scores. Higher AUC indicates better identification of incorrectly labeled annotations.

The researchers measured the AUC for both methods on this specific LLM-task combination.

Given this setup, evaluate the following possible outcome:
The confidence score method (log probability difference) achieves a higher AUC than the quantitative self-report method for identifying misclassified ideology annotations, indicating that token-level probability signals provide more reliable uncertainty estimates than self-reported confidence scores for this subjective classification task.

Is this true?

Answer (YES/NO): YES